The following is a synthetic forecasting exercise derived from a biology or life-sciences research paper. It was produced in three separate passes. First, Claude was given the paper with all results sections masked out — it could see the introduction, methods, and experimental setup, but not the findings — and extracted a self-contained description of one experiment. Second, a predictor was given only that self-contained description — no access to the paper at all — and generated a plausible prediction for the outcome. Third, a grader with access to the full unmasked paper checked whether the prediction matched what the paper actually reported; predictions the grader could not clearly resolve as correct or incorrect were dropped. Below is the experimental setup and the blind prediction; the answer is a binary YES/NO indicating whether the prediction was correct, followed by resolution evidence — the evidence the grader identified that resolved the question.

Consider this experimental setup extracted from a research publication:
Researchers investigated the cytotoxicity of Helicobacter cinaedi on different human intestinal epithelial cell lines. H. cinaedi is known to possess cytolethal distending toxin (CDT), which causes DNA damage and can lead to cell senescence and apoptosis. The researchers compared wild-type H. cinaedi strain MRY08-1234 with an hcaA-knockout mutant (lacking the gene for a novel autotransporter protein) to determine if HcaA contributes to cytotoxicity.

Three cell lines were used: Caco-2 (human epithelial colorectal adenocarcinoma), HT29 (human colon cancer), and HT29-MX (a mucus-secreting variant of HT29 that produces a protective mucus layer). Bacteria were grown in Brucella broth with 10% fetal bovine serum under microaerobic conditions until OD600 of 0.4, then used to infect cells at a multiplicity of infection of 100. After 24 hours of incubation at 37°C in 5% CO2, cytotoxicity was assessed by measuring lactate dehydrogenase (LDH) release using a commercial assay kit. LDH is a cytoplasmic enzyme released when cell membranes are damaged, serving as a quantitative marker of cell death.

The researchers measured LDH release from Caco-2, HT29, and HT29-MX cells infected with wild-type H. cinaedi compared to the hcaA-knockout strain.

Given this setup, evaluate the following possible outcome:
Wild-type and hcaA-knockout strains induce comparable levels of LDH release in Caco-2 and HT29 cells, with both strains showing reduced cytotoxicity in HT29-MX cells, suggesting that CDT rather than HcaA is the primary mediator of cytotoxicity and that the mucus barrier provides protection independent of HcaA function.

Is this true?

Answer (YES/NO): NO